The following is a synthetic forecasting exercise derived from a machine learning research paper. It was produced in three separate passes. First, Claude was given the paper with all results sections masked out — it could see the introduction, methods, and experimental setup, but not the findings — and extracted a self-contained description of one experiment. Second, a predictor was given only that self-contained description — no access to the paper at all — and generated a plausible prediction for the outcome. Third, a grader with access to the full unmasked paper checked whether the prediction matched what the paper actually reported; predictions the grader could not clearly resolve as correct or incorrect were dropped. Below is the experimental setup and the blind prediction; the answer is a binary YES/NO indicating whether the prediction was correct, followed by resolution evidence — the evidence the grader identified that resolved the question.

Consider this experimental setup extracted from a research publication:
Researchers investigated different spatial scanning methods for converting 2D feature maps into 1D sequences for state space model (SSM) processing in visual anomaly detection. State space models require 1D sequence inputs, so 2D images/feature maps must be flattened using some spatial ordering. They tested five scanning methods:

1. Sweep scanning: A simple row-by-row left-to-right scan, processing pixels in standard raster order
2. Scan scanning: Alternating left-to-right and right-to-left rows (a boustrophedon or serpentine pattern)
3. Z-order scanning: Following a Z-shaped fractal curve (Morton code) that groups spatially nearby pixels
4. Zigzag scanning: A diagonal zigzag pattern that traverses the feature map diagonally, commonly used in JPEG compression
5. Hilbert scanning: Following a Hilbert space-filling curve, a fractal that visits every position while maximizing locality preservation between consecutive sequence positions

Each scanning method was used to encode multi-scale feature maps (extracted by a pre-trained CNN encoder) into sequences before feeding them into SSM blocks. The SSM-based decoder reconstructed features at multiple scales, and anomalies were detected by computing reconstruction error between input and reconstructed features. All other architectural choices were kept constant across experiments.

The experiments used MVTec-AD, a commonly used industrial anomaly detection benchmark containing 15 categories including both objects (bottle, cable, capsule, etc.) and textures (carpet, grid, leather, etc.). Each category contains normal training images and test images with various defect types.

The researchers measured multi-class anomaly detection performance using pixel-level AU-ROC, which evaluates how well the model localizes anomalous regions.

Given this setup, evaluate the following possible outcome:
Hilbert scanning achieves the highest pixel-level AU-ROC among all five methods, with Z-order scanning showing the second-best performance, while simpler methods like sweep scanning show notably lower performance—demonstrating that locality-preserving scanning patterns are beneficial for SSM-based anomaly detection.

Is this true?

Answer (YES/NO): NO